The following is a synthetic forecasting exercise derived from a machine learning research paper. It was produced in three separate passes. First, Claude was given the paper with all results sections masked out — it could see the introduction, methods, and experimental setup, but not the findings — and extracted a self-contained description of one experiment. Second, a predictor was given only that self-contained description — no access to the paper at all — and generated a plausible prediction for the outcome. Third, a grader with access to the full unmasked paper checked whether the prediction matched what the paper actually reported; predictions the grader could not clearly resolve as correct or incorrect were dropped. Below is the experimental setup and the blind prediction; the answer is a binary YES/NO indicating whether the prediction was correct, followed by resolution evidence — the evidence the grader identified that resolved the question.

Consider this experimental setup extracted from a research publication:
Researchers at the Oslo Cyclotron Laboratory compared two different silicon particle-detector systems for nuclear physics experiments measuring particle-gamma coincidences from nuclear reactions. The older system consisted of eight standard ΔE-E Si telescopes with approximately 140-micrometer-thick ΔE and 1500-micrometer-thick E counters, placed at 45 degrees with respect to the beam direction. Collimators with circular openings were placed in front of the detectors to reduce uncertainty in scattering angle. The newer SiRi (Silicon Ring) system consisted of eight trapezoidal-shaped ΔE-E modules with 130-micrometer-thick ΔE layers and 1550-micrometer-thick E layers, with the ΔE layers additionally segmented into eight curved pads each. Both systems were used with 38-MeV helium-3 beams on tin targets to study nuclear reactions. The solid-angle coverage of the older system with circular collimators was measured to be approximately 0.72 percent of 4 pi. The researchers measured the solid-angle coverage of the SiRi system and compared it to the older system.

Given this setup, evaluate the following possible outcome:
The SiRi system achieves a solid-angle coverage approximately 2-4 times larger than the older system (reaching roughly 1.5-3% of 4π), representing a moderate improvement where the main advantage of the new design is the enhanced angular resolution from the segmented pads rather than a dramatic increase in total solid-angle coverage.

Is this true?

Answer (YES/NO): NO